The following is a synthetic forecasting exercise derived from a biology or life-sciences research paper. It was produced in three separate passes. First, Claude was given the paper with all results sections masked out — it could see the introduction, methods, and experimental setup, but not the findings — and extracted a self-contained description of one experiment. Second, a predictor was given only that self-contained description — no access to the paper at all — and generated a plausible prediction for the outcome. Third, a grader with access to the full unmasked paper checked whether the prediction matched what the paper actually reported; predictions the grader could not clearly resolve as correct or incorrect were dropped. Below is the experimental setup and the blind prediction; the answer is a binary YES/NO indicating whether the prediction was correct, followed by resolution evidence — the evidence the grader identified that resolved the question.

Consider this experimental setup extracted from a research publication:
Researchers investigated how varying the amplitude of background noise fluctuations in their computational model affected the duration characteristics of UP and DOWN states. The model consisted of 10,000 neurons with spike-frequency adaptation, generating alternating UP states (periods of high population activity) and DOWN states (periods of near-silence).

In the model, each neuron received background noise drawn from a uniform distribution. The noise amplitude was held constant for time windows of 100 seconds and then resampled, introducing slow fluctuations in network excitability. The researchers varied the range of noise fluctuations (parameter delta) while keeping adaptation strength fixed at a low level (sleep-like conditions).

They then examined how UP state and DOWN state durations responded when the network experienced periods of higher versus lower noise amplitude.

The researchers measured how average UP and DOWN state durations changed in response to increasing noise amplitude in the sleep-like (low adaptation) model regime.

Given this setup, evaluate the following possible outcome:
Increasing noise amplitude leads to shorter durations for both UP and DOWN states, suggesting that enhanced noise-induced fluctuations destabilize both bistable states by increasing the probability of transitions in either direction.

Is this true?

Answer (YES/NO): NO